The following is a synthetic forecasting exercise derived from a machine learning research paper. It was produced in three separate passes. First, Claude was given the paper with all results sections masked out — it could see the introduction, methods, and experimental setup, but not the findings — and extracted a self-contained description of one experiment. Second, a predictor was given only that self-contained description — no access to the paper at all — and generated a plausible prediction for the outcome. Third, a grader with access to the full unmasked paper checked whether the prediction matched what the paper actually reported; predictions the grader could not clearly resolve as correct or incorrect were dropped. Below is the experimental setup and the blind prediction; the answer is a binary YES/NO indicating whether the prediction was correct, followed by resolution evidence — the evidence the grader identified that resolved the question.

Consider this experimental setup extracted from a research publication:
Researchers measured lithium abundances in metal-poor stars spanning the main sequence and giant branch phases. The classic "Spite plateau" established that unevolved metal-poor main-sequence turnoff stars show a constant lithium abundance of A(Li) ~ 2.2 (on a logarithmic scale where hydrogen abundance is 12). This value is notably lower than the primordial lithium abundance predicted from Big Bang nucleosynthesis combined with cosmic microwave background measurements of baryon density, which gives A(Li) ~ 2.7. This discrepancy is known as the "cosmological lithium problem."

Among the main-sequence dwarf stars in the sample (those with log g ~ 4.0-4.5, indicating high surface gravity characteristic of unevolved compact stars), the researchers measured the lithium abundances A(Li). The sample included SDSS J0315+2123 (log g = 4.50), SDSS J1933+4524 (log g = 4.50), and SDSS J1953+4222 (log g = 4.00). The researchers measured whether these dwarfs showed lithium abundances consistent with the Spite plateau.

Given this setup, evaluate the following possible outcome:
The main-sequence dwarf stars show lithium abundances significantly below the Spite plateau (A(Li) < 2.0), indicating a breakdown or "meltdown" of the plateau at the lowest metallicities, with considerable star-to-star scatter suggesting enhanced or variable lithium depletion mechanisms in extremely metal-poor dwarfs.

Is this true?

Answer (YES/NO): NO